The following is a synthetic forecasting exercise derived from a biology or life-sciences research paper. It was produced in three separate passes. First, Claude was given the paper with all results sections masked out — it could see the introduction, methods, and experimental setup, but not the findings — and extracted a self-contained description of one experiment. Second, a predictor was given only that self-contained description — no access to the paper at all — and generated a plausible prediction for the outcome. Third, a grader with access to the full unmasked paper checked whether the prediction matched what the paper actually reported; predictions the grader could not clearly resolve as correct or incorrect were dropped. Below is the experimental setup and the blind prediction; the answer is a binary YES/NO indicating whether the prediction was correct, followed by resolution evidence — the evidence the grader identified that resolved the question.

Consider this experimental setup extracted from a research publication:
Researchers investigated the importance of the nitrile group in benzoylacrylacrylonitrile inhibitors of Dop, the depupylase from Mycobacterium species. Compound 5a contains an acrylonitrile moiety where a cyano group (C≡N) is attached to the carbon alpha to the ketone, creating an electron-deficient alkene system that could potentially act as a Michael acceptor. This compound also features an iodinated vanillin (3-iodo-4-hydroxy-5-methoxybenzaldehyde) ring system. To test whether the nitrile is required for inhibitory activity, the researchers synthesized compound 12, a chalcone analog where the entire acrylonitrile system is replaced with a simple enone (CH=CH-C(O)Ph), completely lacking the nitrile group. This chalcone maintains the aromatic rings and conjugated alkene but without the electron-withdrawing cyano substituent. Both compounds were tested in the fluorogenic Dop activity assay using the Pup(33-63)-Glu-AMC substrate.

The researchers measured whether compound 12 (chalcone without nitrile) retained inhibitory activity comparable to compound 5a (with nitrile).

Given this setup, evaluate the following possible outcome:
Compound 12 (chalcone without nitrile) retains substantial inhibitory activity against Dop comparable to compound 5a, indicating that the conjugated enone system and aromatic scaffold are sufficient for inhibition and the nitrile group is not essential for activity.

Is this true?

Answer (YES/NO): NO